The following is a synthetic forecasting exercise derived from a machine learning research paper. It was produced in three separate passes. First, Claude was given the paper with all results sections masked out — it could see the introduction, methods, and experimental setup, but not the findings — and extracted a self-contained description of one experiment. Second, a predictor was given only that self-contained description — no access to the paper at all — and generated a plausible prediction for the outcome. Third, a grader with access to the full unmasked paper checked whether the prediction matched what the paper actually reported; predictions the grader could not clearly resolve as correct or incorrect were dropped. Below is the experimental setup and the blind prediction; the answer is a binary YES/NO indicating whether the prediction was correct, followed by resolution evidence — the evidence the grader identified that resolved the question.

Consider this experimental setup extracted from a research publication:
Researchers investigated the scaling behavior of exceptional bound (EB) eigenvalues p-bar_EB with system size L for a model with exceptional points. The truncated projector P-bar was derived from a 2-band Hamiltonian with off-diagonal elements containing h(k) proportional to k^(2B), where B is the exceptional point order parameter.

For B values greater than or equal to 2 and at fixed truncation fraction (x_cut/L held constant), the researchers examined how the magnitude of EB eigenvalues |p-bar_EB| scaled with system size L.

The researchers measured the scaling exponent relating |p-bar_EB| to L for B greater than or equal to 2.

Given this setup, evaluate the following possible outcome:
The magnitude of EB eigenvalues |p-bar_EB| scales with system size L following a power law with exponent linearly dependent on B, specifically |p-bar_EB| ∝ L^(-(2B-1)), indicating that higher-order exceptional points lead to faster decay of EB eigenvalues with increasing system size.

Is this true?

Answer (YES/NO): NO